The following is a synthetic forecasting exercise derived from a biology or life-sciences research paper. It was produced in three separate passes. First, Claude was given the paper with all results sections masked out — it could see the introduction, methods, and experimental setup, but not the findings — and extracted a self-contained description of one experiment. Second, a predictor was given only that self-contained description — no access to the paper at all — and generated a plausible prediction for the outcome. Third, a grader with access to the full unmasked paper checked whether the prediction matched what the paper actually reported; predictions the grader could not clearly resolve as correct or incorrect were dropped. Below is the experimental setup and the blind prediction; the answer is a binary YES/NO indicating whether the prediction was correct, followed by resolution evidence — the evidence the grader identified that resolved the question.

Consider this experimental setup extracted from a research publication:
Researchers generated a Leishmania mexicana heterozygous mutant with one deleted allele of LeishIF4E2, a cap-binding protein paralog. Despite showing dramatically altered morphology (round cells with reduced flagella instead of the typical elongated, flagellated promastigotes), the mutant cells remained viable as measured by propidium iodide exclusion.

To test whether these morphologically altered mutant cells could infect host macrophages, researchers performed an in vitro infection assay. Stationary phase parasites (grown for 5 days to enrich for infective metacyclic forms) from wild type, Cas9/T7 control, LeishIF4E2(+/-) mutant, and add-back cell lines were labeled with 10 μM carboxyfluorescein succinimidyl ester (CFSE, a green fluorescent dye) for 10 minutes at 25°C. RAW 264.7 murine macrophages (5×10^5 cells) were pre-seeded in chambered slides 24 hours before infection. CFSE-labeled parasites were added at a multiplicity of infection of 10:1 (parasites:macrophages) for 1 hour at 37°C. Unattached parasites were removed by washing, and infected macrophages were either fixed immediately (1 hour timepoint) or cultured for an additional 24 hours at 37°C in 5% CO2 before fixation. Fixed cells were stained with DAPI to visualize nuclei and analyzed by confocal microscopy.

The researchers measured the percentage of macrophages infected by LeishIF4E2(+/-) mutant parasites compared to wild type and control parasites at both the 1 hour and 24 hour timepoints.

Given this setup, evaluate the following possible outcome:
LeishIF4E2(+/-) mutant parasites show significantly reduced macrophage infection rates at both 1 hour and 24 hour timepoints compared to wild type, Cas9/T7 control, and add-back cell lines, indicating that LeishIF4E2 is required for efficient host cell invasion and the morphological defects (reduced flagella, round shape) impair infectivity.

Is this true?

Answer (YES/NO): YES